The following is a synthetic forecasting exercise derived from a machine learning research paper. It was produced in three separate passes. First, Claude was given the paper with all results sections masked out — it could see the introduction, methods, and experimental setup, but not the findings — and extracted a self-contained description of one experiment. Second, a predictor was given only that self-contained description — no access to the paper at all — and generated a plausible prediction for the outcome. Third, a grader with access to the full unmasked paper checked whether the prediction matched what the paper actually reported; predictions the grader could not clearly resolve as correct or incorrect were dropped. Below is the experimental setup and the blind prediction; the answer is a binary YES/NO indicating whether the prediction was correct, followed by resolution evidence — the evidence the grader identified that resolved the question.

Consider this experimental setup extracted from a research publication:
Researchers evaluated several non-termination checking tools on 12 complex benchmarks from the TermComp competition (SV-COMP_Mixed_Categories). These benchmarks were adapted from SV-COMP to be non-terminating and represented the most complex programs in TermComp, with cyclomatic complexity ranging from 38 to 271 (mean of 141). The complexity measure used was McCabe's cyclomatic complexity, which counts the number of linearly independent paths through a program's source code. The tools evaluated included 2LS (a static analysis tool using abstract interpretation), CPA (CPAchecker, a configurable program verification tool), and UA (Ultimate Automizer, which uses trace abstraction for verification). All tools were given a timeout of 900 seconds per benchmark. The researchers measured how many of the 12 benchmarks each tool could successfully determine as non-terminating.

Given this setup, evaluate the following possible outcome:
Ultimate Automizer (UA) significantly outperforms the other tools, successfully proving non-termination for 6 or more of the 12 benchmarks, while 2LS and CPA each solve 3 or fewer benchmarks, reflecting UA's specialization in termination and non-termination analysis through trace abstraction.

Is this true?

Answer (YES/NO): NO